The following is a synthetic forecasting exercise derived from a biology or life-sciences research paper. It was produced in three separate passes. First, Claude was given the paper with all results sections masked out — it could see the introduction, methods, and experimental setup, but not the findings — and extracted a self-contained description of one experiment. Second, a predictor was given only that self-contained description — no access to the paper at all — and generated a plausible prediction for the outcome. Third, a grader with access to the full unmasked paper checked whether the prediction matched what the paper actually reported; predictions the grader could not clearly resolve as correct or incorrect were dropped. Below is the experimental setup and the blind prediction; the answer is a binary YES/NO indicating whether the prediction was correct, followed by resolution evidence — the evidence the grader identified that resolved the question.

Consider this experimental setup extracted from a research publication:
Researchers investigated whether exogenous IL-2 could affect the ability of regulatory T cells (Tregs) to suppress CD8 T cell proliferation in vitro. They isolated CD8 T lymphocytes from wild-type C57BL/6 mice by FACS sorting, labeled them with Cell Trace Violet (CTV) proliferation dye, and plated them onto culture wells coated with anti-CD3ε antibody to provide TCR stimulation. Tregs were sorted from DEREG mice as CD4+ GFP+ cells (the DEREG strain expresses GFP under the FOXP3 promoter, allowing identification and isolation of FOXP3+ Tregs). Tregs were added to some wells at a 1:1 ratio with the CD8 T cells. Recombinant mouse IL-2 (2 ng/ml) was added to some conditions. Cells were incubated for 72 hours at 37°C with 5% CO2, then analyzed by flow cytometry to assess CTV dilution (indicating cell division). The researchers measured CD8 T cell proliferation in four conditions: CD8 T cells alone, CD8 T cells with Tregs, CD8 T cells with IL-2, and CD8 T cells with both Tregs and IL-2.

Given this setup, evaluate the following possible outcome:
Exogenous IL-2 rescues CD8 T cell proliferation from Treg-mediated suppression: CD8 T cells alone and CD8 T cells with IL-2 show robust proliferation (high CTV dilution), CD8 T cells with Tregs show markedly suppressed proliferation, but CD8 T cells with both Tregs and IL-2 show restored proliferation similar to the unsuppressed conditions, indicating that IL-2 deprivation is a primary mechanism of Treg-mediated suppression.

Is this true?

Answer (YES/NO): YES